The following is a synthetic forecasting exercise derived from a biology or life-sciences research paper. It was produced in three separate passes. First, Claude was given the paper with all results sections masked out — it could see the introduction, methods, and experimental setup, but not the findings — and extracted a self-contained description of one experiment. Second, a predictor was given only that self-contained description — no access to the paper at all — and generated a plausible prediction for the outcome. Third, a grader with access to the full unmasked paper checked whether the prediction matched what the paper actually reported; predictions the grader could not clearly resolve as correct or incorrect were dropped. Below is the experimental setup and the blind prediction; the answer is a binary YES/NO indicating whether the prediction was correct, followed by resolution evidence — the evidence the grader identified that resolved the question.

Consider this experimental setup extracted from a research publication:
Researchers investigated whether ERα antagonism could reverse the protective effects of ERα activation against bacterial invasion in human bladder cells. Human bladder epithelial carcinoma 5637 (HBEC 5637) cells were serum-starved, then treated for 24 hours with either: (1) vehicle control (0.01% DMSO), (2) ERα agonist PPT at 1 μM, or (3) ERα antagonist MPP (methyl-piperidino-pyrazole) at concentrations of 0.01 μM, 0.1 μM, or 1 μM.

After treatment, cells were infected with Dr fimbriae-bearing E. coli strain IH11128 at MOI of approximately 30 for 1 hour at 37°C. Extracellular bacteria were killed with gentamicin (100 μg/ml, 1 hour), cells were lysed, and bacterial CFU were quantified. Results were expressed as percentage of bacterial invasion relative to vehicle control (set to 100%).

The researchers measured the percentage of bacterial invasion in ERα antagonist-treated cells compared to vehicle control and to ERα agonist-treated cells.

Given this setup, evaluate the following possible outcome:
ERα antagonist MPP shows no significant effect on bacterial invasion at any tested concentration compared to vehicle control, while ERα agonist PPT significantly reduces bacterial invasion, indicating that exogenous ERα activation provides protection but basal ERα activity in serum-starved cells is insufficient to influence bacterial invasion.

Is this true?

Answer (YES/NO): NO